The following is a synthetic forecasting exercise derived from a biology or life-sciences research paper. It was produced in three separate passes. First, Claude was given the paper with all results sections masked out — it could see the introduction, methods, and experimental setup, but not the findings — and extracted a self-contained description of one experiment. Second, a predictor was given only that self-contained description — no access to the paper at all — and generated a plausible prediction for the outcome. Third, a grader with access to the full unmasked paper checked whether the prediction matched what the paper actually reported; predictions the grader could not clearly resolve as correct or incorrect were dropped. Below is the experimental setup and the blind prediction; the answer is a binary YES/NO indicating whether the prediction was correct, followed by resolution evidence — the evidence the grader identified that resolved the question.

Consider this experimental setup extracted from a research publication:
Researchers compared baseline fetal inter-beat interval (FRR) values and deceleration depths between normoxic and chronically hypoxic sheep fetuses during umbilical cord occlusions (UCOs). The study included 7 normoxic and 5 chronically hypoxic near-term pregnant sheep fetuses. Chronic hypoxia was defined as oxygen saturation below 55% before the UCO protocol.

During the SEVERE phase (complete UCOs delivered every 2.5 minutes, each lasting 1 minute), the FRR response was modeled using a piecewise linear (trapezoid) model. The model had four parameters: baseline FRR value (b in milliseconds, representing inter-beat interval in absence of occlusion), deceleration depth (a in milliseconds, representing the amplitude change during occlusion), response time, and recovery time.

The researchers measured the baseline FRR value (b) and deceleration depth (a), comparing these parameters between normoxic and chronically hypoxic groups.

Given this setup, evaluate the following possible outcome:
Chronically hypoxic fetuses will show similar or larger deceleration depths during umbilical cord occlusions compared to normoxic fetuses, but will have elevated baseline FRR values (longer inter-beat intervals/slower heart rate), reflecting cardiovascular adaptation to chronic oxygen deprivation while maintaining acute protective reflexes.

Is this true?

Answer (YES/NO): NO